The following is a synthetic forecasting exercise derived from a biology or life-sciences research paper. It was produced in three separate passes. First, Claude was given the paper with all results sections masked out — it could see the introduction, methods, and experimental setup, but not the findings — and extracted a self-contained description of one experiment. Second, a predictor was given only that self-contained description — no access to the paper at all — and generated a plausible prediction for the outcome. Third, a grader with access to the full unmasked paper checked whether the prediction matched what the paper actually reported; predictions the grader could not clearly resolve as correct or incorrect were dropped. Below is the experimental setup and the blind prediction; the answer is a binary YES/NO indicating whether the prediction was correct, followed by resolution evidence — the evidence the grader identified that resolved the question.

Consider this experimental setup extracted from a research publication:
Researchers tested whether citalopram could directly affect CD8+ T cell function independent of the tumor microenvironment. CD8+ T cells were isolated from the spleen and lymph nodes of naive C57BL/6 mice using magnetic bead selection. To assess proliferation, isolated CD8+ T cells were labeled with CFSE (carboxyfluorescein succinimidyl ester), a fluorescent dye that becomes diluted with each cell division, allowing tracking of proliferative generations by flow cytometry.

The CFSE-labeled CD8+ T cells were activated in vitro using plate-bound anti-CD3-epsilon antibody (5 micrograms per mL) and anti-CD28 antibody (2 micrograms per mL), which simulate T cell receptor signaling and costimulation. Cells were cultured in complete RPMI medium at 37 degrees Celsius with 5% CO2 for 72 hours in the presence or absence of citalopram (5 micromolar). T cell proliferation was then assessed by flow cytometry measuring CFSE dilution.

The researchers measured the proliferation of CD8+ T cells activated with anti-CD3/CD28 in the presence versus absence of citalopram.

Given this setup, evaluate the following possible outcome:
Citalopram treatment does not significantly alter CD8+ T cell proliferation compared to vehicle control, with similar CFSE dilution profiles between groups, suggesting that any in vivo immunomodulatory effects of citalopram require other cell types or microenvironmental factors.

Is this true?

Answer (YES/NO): NO